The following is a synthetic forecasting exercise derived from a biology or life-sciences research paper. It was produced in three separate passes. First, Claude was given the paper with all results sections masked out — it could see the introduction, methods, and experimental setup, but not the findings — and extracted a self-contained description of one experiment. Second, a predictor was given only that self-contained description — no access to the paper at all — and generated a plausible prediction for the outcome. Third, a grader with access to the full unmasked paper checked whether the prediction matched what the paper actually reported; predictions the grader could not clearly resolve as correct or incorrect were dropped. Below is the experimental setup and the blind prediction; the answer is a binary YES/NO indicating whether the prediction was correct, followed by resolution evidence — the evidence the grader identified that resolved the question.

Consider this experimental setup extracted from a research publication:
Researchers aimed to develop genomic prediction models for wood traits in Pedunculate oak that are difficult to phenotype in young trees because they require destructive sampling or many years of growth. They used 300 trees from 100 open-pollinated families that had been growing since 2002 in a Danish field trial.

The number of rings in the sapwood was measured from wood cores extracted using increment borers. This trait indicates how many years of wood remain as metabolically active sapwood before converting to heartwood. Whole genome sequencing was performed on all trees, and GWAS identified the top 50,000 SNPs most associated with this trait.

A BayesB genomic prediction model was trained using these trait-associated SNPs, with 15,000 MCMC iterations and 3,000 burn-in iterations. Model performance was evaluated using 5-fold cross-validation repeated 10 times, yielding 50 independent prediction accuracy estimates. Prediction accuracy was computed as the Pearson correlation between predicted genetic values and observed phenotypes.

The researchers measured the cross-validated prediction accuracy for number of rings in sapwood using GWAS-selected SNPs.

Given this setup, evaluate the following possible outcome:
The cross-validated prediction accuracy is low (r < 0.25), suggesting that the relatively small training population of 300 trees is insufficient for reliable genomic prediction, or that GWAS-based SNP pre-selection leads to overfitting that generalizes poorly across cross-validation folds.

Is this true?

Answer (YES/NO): NO